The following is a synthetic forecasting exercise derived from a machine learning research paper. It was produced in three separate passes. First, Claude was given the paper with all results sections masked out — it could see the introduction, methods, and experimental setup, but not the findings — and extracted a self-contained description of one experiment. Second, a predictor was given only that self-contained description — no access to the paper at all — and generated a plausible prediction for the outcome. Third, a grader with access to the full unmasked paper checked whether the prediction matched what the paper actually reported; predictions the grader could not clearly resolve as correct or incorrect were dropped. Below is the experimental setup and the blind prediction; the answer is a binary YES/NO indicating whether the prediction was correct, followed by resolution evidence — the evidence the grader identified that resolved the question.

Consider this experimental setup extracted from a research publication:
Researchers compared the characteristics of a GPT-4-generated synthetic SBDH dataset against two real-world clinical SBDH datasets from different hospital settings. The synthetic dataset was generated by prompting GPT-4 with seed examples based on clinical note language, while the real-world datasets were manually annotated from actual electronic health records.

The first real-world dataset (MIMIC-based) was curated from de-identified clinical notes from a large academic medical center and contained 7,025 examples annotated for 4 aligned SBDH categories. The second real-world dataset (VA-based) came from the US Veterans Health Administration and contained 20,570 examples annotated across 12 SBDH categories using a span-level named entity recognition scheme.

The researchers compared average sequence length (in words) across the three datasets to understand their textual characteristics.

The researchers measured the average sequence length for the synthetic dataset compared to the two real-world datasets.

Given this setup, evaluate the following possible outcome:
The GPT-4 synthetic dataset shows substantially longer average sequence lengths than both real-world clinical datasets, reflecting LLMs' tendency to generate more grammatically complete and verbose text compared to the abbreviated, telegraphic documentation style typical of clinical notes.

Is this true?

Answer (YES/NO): NO